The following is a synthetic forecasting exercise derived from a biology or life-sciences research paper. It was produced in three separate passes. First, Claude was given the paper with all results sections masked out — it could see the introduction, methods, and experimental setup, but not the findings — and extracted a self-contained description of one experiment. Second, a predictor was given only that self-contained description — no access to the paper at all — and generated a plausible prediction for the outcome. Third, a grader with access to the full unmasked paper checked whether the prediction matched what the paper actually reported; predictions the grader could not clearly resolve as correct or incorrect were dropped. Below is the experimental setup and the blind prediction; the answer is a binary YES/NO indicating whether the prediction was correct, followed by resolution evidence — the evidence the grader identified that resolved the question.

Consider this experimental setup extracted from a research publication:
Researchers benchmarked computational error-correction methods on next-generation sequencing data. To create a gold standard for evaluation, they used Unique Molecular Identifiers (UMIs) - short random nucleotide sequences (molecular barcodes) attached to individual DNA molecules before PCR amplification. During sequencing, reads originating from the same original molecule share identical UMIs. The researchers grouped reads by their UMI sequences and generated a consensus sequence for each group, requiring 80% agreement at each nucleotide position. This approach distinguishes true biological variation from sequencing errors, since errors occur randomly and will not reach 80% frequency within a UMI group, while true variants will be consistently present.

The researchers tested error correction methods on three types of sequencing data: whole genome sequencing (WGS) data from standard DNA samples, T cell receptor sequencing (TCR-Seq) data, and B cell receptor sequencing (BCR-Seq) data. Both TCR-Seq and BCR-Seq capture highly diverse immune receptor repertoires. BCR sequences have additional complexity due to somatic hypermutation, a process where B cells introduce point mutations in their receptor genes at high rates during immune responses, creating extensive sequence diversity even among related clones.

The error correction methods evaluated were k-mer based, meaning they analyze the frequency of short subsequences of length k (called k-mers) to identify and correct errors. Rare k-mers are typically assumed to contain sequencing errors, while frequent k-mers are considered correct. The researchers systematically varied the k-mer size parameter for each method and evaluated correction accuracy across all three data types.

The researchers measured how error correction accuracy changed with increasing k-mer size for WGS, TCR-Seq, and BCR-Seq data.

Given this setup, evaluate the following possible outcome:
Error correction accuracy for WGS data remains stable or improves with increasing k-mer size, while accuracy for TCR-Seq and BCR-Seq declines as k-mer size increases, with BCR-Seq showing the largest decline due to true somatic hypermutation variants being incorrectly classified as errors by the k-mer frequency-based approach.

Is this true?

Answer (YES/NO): NO